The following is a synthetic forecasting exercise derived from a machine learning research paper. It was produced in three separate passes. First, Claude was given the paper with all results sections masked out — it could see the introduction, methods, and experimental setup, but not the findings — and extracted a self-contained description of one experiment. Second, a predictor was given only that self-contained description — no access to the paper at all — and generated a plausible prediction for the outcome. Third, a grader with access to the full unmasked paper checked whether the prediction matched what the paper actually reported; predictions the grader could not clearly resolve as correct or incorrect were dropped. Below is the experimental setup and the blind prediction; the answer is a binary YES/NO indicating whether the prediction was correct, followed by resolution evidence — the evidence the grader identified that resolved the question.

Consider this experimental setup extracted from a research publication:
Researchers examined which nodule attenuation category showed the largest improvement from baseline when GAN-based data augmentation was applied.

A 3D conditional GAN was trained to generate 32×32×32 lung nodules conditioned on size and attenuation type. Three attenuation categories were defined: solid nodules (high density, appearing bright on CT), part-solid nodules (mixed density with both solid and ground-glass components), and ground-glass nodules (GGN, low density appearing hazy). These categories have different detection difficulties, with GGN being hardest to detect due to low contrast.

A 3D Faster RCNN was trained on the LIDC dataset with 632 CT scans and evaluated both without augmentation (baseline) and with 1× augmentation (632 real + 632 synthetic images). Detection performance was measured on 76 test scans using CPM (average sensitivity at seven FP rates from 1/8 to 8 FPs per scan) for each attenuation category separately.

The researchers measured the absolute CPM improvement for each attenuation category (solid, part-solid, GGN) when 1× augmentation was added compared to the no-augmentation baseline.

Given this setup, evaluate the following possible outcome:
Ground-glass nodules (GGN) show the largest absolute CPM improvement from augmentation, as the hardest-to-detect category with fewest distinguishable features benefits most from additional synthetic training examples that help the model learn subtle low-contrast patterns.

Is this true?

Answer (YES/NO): NO